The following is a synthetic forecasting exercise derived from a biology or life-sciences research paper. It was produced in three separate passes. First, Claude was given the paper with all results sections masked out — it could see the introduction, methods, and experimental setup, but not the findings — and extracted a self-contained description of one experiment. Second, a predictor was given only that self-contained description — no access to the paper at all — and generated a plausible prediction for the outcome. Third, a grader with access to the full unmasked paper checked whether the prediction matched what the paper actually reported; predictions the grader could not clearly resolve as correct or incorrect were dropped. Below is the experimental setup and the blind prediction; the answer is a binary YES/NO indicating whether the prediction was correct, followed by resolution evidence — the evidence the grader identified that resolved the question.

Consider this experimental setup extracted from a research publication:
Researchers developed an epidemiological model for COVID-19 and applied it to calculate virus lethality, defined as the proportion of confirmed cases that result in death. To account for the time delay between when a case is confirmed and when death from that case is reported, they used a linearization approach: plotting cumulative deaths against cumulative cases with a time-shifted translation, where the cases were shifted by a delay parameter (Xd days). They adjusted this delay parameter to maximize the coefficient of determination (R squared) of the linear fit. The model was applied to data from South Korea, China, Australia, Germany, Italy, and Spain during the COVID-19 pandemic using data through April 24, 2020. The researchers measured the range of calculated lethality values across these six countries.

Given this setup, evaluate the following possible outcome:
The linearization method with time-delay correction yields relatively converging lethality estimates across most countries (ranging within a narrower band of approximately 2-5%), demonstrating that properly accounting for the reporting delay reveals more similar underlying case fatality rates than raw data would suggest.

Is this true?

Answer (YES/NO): NO